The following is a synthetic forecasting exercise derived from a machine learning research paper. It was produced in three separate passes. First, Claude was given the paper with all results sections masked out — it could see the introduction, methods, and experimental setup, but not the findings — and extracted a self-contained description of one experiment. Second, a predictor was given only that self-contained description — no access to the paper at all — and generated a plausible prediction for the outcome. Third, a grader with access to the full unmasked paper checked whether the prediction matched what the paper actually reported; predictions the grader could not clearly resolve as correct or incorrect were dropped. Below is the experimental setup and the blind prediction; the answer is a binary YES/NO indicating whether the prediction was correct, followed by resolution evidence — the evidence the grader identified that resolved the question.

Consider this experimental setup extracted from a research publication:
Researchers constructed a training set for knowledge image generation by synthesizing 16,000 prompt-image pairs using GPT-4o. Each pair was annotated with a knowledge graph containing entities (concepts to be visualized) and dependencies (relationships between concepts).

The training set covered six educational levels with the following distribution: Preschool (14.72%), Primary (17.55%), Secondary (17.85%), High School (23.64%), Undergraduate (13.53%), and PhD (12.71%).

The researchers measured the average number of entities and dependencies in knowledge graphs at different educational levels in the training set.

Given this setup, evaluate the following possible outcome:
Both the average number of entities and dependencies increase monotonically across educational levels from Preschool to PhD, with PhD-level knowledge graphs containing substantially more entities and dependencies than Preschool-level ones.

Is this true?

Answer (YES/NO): YES